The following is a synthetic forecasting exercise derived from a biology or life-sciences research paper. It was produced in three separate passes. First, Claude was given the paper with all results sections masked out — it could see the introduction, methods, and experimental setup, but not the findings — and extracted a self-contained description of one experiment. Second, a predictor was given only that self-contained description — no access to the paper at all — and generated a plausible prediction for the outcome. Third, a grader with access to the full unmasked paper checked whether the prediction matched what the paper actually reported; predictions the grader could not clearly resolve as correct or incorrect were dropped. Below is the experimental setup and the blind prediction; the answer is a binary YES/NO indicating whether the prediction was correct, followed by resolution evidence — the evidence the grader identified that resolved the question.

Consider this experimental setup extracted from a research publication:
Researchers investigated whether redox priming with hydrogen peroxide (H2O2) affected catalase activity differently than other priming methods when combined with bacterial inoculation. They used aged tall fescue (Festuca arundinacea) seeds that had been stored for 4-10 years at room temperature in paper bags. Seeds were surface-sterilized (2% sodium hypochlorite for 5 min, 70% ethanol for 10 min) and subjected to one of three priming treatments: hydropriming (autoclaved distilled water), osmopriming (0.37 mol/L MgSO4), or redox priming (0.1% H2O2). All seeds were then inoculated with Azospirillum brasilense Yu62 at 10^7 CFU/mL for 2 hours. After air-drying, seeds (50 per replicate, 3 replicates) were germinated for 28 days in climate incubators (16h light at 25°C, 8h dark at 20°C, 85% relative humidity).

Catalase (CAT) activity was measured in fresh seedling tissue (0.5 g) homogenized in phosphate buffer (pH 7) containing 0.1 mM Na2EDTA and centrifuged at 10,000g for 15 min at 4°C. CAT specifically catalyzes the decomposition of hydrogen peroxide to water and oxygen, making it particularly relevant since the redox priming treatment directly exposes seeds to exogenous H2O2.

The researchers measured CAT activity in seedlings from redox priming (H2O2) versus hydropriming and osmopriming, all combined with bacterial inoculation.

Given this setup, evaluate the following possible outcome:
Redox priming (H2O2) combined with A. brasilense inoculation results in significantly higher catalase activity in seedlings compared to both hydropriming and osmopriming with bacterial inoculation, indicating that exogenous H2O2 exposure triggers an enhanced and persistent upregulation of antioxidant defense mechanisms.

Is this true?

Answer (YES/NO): NO